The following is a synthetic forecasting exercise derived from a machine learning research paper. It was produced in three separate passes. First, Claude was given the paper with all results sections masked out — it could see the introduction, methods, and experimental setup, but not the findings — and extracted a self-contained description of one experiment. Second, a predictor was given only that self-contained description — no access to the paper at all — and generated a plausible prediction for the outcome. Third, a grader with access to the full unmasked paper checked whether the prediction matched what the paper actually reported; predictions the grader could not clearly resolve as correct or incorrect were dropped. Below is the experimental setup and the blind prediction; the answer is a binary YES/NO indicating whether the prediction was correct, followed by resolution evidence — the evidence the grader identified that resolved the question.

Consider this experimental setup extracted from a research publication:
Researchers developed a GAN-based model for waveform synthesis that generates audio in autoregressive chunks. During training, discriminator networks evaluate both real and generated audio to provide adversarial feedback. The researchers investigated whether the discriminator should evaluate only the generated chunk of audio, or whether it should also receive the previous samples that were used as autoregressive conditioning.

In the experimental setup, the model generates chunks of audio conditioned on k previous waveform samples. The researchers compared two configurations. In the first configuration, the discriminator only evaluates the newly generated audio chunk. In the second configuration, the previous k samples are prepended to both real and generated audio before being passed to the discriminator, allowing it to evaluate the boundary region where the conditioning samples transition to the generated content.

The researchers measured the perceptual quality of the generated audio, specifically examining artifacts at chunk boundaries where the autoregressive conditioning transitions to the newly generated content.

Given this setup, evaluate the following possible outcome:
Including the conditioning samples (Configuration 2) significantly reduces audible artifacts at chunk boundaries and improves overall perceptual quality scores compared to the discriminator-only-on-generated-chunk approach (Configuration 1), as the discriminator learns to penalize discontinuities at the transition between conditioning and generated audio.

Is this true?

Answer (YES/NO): YES